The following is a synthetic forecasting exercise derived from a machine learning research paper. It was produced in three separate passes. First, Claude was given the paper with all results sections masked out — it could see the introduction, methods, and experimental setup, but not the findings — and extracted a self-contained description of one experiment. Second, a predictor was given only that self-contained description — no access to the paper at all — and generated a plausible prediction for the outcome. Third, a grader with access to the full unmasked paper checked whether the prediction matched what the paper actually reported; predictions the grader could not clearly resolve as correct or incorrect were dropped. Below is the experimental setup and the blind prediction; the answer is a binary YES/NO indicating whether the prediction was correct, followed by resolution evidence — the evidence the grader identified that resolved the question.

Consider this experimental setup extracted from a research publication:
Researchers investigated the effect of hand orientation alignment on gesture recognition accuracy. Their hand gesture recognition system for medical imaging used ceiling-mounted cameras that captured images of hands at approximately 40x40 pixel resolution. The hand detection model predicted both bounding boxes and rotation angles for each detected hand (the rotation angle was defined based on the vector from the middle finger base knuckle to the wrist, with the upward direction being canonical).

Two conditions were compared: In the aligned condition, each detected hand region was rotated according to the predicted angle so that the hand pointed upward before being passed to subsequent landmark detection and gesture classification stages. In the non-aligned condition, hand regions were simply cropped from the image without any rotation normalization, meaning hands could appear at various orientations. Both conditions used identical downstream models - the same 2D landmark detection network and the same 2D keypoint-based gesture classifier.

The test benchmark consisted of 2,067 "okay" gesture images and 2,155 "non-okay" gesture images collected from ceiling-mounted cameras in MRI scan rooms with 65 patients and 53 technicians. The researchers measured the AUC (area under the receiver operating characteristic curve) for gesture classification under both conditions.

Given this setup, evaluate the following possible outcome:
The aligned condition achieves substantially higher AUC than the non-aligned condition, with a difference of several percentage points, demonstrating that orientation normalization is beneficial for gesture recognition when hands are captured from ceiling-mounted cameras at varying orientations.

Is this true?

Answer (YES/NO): NO